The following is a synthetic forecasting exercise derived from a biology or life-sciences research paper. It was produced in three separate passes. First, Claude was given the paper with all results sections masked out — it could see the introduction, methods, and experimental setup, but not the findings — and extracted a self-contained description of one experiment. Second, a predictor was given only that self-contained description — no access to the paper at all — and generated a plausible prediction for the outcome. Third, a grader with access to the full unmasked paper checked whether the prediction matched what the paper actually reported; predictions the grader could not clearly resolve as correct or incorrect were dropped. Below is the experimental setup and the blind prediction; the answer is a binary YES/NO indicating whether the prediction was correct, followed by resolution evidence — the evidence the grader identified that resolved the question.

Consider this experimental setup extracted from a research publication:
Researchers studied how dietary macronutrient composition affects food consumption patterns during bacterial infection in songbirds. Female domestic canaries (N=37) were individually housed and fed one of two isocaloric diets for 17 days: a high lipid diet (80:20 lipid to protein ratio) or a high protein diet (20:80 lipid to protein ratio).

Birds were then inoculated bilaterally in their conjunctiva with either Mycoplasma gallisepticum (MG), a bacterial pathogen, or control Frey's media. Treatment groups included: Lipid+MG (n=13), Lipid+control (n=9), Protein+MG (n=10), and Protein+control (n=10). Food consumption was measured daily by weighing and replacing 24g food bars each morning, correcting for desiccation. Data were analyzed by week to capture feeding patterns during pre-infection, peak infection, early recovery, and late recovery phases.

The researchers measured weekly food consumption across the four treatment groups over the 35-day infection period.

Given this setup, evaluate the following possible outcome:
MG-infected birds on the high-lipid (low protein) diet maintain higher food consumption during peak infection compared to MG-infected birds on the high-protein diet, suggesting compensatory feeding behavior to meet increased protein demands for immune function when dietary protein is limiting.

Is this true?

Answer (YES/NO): NO